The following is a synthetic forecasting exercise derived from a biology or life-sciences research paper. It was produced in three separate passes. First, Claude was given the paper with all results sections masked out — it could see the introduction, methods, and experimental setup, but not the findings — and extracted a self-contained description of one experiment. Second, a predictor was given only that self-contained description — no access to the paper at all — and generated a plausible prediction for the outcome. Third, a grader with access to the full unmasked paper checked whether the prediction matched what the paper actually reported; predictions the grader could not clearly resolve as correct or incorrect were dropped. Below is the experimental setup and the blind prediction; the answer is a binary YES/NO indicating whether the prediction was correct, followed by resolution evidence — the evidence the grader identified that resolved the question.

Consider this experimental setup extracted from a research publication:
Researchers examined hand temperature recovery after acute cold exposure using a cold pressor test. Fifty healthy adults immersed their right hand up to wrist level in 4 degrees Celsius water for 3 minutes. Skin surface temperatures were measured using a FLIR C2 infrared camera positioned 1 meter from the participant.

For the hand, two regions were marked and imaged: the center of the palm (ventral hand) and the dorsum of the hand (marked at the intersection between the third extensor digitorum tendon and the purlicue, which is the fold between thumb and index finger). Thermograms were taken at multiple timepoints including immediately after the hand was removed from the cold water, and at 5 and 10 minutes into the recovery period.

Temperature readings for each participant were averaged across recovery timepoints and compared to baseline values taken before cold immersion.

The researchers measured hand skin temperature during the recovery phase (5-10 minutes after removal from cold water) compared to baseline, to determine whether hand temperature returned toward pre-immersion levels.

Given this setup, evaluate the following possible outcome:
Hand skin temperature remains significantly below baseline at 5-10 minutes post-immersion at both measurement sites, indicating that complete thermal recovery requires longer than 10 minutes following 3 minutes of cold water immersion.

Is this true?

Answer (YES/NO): YES